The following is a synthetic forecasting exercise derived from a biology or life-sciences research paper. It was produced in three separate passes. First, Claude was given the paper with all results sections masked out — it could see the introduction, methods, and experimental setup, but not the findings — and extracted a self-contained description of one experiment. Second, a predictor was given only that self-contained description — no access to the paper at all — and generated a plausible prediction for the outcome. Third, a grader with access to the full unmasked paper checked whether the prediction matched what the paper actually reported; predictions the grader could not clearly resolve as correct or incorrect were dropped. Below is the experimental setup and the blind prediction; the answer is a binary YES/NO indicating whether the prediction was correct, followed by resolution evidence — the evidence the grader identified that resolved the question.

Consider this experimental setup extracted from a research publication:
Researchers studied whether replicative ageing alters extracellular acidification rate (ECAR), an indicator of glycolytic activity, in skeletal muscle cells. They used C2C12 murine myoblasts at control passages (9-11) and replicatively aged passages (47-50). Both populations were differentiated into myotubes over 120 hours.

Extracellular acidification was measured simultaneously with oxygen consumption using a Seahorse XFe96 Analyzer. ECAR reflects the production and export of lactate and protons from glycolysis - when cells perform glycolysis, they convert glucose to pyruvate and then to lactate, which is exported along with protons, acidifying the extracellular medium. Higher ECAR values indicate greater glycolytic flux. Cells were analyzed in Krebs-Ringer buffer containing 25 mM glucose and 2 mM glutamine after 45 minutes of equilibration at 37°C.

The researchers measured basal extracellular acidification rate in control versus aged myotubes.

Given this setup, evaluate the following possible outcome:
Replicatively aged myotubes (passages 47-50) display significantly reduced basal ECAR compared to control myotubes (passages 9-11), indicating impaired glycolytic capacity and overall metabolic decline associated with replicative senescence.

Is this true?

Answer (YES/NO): NO